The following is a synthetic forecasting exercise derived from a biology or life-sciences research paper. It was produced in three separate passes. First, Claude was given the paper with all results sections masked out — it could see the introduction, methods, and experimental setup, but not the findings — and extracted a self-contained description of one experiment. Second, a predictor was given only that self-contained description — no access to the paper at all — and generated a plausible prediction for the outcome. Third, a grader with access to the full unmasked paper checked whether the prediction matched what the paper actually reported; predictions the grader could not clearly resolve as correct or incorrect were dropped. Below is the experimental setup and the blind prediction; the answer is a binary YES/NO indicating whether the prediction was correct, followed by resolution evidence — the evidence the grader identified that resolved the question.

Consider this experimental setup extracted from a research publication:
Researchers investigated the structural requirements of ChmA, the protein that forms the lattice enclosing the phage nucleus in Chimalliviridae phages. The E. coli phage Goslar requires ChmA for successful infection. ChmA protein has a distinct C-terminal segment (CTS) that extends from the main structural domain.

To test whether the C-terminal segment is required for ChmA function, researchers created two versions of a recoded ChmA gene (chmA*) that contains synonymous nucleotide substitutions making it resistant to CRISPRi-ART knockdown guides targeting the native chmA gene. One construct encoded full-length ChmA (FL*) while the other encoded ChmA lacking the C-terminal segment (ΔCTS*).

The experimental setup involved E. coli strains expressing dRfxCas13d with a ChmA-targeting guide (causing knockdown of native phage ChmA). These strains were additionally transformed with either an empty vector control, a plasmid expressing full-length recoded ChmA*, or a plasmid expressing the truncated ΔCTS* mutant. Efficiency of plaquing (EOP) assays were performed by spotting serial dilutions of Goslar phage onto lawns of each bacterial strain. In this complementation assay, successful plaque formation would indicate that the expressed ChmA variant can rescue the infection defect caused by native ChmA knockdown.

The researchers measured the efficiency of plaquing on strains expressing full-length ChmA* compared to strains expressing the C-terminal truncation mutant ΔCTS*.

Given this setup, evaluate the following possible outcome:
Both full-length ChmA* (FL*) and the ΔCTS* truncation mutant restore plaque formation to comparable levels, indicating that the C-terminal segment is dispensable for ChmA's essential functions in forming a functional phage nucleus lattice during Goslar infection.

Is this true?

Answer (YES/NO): NO